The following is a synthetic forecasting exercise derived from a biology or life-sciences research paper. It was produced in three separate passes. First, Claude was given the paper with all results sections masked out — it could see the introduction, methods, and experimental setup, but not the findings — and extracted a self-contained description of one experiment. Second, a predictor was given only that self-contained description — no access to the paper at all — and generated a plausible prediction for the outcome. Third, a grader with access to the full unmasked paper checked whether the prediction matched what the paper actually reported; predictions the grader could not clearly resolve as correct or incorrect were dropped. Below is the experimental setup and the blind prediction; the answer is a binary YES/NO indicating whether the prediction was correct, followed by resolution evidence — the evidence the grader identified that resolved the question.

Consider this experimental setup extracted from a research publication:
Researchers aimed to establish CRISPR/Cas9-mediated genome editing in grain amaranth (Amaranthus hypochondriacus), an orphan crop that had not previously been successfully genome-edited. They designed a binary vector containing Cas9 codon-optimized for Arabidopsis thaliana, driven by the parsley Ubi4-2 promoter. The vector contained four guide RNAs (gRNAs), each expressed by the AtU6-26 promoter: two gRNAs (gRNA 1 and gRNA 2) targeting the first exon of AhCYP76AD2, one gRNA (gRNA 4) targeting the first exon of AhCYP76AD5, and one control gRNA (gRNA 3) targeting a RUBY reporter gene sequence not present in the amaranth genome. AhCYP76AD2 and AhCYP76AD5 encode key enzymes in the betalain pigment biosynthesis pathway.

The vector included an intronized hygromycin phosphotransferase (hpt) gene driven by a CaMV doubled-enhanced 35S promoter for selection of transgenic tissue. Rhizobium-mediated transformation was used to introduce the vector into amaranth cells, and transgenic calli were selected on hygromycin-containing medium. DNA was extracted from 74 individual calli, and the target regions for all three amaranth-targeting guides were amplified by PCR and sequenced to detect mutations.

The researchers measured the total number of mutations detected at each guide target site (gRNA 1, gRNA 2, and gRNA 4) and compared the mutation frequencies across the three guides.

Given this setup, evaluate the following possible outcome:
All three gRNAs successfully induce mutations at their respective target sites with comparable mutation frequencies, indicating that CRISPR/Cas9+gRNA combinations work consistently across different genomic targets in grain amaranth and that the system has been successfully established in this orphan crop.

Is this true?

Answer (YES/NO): NO